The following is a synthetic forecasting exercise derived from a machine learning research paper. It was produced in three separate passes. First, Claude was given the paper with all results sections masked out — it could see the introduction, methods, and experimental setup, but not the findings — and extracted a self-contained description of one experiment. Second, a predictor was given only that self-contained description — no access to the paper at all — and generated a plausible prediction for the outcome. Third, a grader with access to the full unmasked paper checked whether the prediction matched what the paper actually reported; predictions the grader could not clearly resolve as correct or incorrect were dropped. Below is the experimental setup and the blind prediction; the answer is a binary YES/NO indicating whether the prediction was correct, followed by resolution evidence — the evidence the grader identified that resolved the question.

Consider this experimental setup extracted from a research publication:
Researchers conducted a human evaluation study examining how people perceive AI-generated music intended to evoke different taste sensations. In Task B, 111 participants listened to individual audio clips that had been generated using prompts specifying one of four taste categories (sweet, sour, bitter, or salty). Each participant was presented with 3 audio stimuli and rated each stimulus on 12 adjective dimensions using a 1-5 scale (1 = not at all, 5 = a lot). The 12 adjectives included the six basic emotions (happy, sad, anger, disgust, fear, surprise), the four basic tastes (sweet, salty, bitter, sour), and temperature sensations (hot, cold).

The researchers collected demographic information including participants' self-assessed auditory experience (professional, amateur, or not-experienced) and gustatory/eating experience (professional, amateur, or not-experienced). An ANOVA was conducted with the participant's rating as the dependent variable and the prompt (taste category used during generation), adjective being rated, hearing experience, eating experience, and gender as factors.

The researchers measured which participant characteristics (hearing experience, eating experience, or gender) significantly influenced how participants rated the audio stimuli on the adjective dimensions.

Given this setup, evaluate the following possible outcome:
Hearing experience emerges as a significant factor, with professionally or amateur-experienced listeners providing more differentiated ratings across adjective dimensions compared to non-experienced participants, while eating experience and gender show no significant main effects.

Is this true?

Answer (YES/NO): NO